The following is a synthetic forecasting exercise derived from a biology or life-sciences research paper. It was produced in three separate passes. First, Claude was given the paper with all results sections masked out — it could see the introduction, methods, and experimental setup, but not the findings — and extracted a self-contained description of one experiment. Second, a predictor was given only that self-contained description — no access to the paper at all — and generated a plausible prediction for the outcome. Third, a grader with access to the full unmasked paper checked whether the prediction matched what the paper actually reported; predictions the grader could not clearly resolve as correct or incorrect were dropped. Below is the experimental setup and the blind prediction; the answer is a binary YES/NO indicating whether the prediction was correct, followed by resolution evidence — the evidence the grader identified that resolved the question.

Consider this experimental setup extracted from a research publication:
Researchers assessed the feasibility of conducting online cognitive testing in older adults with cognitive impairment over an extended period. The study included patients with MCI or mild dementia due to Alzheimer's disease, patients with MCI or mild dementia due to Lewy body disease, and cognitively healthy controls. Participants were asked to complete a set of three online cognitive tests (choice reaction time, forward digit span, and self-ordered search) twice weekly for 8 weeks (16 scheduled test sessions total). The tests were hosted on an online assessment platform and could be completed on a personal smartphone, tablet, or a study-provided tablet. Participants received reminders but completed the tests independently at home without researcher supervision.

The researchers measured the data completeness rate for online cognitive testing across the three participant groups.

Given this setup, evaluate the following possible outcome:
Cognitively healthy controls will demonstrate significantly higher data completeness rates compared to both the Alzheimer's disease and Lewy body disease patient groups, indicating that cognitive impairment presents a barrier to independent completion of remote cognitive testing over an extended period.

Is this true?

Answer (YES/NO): NO